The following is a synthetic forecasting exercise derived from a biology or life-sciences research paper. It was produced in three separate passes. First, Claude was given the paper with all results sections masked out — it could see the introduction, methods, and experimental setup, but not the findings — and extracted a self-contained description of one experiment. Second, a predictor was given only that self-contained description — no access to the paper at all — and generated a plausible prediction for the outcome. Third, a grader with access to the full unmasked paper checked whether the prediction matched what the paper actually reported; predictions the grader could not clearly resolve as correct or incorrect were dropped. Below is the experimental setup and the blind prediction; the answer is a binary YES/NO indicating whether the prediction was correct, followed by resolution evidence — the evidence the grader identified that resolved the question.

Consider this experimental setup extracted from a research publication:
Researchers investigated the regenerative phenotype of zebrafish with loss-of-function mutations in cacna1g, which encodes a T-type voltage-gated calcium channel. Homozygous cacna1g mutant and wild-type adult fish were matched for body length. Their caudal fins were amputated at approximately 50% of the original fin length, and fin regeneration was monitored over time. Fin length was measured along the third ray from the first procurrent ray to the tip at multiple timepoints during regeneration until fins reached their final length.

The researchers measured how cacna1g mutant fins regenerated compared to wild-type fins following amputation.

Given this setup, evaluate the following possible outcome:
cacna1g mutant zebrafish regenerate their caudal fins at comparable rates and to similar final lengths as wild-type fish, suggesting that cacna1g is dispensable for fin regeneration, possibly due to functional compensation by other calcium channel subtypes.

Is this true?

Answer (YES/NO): NO